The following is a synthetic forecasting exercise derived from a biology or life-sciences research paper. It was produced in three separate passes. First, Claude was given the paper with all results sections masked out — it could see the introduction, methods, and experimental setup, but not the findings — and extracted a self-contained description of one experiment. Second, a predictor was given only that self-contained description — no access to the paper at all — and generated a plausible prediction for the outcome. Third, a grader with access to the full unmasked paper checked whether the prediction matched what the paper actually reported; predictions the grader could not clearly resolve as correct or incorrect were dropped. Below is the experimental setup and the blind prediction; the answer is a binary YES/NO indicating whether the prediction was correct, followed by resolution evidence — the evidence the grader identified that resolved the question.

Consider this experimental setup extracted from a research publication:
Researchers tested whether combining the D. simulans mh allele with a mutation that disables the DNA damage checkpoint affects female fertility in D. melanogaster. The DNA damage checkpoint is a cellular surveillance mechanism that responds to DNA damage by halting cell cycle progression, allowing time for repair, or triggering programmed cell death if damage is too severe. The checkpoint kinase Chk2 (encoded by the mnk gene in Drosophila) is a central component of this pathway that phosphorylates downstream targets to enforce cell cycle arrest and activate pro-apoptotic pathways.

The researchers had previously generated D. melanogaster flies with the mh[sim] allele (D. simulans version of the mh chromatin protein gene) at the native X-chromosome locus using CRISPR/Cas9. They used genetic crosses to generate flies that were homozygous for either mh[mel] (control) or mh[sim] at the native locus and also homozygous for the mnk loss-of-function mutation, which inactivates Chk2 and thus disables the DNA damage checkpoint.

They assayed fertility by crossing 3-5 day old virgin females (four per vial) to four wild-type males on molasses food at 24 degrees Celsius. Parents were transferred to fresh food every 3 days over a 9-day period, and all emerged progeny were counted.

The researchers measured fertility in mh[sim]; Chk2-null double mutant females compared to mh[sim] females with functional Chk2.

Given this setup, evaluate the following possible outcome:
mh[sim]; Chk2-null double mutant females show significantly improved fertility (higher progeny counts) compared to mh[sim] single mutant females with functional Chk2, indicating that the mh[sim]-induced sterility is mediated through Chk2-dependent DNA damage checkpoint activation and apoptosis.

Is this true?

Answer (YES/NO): NO